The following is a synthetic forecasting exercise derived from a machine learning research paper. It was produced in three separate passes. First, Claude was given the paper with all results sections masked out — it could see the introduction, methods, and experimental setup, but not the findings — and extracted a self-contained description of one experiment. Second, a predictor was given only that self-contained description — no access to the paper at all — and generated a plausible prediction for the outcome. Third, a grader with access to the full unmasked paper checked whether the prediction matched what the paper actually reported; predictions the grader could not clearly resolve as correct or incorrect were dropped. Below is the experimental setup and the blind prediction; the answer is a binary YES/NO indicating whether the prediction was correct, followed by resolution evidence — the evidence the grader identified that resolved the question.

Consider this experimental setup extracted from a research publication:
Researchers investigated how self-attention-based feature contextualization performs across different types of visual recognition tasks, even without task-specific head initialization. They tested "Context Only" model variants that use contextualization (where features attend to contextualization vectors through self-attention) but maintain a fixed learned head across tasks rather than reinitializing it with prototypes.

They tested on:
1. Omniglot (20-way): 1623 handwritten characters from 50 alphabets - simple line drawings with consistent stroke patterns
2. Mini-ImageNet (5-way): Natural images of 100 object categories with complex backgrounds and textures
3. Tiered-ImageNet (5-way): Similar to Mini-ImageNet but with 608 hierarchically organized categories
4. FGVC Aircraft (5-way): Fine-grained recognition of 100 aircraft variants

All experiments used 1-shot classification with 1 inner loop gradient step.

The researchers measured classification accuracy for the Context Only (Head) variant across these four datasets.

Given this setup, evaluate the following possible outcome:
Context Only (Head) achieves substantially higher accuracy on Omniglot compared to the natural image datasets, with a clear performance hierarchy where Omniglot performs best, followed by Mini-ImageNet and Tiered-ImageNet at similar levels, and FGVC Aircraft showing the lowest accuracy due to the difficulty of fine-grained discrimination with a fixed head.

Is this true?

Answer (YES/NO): NO